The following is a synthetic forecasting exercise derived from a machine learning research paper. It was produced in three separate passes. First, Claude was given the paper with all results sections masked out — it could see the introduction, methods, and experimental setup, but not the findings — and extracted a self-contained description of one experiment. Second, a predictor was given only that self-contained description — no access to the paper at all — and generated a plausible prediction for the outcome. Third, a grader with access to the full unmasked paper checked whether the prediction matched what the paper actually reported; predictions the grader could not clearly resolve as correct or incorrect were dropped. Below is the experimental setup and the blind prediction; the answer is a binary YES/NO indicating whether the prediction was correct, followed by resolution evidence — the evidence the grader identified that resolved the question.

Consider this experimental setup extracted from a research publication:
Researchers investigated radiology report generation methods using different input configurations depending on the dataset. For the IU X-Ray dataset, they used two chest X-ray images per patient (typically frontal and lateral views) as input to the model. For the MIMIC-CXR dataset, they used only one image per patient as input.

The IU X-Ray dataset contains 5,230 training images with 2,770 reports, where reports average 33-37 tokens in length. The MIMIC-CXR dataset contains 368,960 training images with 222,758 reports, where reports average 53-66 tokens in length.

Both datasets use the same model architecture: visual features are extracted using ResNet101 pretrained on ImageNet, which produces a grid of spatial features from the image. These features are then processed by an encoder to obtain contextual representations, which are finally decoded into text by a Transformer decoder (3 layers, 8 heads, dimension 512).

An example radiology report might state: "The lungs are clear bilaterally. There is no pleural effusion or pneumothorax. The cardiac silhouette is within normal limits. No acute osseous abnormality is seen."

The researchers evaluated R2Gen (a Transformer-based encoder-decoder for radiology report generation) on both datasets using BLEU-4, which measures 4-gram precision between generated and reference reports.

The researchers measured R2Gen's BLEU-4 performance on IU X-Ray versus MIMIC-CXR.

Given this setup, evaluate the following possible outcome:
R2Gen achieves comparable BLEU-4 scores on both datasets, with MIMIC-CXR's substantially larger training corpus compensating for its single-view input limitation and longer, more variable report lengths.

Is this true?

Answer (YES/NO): NO